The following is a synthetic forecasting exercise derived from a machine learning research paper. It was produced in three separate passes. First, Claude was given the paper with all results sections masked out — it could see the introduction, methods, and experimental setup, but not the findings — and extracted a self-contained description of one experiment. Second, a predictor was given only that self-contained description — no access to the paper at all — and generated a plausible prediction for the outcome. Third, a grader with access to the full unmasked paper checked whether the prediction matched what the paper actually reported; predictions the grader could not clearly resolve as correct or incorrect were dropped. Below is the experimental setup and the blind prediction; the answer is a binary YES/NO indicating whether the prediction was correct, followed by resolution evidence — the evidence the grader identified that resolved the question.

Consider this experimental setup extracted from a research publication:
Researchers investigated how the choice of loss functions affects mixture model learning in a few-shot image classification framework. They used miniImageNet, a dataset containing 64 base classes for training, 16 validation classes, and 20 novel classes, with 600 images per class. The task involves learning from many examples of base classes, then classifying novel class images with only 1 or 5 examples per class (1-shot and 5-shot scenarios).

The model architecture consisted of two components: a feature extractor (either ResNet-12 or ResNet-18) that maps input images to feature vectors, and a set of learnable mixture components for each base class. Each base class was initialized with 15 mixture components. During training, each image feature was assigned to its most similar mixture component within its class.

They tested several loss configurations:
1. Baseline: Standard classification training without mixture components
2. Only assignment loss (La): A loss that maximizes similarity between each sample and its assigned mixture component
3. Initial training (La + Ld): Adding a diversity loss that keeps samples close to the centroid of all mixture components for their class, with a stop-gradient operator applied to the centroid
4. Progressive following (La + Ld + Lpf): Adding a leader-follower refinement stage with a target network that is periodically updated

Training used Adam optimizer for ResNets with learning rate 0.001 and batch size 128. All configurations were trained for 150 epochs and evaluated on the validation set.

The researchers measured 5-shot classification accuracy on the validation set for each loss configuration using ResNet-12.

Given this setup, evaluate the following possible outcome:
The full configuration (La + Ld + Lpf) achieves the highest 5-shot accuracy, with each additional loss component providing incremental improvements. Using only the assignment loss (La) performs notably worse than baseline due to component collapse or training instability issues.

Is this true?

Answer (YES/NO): NO